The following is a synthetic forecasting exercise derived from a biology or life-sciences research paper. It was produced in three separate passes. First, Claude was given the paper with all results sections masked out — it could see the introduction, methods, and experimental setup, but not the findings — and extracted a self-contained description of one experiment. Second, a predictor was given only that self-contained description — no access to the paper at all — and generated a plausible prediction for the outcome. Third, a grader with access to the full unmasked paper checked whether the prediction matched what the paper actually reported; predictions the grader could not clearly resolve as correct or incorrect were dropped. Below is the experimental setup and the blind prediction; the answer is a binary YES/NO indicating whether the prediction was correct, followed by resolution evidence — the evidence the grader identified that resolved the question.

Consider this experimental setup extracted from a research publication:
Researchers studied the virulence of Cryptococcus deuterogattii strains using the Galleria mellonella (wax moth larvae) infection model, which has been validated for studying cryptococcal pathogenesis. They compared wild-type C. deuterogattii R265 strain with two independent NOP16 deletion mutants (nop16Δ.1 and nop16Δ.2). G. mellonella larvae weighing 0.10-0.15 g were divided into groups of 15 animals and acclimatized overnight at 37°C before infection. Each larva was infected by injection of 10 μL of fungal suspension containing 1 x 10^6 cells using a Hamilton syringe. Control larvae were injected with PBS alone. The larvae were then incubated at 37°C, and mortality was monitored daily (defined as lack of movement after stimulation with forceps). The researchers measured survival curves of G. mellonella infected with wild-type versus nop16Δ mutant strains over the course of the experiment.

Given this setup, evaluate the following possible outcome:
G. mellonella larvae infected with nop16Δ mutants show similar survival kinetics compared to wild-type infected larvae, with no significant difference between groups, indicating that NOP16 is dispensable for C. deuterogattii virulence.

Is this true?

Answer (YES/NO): NO